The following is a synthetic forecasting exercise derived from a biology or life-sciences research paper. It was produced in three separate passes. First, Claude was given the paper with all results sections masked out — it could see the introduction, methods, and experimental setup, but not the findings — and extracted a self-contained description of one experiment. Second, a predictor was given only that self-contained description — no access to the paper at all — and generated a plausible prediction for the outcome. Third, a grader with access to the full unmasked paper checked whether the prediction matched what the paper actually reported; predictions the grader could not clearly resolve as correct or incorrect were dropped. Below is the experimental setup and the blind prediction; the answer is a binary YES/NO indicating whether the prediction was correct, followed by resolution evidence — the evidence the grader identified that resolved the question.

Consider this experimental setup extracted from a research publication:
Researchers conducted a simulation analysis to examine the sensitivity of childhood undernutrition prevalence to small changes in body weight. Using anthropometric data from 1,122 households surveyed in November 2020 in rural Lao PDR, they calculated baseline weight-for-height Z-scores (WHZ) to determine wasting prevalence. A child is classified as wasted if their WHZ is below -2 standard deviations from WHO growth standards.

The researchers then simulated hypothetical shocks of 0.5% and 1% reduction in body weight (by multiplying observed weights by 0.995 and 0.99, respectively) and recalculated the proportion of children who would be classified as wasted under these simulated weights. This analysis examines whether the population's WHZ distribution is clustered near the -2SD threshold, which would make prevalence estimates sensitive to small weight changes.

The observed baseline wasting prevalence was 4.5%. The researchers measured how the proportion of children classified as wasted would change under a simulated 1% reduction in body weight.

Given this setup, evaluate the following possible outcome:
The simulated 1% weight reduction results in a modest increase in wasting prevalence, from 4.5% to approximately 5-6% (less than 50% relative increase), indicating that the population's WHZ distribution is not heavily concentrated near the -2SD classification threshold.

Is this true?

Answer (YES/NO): NO